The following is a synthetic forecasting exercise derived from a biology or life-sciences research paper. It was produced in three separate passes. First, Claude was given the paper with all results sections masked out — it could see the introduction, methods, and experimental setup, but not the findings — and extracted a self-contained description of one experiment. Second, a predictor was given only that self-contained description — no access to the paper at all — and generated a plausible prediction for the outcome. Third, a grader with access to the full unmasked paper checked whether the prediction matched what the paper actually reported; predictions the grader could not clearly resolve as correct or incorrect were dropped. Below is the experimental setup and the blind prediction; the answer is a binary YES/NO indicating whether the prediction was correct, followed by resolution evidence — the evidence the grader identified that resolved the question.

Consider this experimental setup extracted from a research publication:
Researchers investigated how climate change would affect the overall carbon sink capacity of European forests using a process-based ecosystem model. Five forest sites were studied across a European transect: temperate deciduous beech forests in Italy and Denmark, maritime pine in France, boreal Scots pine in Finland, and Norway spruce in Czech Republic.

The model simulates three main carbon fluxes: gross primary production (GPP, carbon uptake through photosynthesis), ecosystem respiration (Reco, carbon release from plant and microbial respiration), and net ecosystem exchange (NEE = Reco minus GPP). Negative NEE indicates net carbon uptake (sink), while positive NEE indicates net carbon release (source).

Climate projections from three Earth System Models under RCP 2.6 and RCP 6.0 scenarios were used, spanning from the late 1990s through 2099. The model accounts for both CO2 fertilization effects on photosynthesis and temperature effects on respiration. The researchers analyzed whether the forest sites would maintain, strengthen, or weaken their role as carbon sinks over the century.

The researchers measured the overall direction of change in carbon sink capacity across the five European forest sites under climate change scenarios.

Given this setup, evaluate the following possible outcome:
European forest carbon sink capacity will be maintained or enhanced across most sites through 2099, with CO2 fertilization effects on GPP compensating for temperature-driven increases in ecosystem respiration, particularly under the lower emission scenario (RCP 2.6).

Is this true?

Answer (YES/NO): NO